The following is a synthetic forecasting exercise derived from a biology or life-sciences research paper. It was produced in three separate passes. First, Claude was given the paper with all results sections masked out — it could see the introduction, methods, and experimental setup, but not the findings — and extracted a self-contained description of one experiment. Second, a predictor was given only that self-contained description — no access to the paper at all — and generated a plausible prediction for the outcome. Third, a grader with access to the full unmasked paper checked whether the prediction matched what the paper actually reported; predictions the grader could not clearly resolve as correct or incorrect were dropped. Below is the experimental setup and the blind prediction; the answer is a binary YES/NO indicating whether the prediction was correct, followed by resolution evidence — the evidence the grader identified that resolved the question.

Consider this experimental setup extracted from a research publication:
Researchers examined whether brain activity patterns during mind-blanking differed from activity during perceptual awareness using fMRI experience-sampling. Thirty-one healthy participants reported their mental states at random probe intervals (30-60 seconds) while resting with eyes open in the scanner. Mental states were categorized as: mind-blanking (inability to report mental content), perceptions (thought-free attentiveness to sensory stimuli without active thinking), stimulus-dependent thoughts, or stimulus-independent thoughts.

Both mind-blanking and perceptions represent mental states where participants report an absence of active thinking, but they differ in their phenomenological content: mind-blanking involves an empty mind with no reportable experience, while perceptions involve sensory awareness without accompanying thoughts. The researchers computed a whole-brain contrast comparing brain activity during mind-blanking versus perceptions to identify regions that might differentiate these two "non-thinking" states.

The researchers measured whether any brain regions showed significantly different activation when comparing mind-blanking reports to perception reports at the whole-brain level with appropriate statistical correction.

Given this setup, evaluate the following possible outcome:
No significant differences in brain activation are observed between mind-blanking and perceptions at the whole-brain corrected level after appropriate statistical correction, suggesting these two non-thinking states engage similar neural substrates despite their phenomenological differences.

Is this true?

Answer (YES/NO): YES